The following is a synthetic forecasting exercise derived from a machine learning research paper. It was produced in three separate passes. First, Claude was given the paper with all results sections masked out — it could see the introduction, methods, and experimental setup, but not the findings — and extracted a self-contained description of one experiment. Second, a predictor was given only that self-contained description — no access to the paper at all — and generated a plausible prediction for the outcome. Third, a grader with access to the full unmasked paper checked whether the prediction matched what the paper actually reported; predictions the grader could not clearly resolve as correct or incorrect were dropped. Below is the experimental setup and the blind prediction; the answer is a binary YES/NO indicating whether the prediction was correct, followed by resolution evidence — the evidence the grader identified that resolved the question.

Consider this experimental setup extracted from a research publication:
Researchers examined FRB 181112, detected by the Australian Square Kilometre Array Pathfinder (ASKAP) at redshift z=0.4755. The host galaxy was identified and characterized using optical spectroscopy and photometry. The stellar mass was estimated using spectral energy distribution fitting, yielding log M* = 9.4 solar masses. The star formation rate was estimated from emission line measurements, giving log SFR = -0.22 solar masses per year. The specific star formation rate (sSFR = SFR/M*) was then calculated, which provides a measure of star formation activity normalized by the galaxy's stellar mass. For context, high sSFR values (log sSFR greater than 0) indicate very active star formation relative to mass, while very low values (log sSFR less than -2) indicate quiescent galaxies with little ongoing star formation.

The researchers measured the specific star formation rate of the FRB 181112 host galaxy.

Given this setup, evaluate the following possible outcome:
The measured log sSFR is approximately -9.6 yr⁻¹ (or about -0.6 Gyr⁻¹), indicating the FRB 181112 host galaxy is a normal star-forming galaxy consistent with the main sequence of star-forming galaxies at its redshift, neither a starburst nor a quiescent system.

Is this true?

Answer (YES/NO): YES